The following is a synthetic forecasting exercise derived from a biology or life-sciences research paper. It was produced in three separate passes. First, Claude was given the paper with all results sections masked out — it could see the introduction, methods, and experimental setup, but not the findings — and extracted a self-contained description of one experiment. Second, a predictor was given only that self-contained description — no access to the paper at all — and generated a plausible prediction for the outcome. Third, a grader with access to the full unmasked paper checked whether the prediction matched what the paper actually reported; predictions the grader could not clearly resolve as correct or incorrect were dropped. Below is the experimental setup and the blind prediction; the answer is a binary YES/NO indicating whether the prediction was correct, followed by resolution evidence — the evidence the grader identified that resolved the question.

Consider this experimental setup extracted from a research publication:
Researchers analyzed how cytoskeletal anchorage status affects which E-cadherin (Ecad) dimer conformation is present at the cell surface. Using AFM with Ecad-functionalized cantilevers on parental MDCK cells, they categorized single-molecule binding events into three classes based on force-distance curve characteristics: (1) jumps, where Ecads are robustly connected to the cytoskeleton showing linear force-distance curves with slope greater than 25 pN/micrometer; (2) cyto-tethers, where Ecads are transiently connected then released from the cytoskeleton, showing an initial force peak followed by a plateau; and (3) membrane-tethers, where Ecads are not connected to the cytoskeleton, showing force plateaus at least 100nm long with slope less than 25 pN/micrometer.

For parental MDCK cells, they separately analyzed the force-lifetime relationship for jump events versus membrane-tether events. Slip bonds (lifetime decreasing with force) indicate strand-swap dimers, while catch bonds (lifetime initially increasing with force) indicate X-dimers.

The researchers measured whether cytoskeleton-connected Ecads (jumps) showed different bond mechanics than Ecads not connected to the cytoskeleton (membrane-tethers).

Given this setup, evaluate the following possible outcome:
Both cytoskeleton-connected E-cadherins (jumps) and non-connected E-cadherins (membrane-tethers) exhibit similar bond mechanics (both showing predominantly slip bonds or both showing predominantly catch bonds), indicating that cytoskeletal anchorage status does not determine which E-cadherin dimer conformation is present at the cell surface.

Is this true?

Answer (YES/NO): NO